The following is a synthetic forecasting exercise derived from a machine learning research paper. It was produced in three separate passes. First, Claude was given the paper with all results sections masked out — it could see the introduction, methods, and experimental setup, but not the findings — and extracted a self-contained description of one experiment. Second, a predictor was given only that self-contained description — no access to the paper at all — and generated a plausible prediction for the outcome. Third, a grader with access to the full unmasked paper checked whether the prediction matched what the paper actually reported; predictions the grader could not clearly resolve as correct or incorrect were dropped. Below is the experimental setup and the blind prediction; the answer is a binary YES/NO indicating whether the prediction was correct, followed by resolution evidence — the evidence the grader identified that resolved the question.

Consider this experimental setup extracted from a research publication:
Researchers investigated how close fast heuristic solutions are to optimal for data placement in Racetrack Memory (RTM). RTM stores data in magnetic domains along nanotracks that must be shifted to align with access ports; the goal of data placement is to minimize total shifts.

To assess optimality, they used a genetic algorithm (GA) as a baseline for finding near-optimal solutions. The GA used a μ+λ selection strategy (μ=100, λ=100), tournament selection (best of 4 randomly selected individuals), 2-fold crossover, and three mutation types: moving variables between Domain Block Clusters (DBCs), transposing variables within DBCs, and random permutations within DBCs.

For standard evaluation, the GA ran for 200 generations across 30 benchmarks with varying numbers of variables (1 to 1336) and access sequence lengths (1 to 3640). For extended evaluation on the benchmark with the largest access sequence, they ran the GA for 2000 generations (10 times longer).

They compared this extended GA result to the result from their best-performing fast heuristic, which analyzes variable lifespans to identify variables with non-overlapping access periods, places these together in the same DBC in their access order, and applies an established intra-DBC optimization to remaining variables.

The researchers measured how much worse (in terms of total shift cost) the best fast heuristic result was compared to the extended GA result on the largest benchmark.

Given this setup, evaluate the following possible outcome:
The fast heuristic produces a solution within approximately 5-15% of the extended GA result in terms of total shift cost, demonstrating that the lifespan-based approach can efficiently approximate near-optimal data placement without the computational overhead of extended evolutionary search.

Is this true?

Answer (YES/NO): NO